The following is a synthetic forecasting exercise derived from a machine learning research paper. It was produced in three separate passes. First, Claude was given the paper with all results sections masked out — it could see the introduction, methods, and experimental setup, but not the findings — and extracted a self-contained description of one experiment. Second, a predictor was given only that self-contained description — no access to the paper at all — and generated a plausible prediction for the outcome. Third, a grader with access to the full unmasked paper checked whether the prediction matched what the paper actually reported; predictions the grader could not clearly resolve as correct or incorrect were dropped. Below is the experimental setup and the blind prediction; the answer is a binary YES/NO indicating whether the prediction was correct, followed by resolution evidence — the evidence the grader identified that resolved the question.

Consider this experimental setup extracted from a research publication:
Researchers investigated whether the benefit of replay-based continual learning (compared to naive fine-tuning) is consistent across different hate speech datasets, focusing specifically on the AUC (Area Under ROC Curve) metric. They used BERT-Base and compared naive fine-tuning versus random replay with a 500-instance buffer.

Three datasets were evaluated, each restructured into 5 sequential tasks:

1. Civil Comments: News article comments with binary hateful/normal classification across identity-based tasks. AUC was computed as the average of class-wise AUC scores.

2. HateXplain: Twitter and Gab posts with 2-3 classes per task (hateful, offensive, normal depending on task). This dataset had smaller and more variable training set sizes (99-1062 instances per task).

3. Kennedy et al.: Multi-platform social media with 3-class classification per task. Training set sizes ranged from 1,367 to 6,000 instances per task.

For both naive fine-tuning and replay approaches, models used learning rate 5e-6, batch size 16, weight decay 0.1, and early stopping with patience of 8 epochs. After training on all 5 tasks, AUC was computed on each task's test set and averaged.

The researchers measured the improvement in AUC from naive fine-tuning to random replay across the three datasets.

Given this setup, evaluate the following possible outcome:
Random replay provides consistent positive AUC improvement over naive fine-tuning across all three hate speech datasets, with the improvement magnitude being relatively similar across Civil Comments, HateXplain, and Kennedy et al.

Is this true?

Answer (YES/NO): NO